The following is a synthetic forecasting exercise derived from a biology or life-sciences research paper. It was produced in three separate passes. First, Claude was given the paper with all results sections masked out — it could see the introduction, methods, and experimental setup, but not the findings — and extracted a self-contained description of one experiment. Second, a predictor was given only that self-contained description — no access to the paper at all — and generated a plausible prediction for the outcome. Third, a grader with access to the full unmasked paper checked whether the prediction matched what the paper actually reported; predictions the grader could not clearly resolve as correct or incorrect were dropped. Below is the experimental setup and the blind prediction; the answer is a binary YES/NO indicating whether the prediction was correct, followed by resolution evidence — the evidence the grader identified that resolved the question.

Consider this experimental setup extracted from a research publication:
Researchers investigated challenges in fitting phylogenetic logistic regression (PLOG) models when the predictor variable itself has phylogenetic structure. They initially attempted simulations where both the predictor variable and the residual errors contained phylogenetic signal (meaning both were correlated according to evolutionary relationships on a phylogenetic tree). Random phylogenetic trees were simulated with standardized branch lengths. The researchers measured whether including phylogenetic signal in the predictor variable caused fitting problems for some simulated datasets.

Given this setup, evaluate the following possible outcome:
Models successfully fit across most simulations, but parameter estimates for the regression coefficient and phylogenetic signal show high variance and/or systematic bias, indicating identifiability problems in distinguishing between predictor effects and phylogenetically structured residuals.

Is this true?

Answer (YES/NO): NO